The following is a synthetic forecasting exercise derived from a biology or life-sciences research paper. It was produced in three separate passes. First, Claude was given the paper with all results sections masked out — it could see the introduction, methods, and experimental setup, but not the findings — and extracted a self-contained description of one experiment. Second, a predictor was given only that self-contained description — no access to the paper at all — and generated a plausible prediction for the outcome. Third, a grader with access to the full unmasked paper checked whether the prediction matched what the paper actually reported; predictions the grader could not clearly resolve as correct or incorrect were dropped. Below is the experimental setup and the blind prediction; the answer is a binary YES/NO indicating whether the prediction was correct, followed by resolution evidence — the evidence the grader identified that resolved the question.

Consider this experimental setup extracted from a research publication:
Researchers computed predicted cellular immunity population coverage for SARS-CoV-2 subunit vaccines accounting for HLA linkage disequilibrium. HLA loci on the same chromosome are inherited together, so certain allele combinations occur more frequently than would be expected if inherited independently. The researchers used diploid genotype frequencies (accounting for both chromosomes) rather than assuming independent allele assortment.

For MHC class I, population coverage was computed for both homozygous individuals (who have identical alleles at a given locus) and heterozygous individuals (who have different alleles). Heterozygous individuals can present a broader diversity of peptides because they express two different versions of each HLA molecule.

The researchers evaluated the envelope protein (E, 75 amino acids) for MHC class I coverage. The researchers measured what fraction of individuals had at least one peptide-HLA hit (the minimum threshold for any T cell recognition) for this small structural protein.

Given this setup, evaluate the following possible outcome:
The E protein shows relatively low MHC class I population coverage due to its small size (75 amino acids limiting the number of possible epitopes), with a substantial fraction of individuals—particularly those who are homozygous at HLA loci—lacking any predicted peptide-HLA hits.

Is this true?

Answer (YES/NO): NO